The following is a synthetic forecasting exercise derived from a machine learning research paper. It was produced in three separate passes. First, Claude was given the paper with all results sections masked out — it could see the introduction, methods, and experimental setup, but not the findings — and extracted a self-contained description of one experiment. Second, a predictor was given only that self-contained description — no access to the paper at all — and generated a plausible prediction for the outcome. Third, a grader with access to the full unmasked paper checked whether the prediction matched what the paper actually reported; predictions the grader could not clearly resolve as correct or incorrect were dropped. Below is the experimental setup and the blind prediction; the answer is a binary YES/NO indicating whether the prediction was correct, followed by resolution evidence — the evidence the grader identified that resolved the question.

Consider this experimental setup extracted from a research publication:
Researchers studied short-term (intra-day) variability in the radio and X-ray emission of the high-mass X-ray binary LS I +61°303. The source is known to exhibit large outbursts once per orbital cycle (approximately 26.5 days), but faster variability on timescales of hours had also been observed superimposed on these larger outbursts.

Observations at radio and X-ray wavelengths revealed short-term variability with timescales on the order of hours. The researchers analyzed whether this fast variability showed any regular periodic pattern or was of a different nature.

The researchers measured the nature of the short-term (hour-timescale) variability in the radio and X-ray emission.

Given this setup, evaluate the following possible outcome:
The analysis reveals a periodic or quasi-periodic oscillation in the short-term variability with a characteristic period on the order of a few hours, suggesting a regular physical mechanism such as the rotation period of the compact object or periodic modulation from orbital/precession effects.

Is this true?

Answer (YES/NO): YES